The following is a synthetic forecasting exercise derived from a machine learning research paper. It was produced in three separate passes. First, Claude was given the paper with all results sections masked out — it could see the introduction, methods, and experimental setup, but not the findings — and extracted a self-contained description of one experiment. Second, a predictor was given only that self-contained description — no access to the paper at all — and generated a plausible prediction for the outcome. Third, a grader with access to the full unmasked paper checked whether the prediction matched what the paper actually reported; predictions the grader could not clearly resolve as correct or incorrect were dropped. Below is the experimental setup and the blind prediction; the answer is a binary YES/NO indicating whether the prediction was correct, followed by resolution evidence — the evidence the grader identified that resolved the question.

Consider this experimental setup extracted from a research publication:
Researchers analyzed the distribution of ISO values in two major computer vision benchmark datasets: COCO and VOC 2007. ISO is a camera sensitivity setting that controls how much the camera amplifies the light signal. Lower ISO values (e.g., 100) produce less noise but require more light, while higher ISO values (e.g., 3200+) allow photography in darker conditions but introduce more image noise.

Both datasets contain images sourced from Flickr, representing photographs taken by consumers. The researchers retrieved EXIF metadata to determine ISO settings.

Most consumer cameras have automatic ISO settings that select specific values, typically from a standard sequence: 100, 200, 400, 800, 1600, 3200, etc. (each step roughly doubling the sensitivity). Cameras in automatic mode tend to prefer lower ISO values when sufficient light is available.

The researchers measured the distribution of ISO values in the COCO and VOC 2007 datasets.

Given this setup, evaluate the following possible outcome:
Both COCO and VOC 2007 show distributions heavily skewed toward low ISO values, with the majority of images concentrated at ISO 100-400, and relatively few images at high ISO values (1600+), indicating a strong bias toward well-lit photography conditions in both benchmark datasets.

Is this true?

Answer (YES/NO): NO